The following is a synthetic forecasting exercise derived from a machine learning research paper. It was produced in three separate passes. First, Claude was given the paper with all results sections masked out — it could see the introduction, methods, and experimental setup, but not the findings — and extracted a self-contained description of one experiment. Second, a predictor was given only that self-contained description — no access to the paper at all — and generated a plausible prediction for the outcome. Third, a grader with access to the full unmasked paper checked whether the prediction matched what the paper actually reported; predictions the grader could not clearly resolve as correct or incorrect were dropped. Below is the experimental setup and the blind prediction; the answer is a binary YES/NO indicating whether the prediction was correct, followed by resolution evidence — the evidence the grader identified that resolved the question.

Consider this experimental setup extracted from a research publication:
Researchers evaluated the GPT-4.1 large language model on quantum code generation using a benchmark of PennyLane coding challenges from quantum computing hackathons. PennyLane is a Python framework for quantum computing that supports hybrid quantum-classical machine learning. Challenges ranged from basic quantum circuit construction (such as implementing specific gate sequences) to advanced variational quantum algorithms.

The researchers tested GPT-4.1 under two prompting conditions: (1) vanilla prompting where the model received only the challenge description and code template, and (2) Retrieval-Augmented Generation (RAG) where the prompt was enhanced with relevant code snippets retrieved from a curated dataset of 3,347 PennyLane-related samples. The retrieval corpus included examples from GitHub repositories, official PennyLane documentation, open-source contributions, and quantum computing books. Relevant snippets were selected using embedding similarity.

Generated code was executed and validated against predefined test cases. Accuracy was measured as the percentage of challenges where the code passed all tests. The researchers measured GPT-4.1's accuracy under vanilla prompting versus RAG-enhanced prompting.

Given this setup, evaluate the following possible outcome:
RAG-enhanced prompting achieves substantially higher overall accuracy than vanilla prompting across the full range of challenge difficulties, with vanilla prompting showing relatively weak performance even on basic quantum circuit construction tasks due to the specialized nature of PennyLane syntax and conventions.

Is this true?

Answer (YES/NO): NO